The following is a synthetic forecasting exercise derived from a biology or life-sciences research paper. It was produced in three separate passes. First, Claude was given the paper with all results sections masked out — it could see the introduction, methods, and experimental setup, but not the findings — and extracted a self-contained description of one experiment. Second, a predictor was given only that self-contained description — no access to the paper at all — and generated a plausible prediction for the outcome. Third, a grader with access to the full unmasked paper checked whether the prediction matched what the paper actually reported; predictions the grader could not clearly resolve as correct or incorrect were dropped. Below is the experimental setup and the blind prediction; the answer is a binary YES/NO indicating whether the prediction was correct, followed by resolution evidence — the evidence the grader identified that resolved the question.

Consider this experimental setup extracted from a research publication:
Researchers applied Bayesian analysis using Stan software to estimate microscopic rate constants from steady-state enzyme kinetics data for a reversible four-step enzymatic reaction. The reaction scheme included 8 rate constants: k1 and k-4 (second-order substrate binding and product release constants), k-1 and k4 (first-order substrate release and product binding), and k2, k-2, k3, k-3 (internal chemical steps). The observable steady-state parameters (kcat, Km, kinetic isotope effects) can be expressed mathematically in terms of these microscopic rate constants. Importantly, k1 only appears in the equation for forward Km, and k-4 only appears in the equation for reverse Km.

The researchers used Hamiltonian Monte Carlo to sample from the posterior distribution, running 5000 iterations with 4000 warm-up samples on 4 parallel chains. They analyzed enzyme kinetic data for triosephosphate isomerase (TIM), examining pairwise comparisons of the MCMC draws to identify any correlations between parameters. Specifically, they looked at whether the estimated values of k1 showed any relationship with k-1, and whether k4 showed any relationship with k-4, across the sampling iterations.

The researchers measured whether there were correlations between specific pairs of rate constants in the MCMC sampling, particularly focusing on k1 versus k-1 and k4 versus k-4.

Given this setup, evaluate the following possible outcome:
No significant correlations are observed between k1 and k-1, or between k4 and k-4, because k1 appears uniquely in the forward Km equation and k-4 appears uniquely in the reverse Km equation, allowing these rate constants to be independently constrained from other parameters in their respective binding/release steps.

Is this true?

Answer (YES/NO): NO